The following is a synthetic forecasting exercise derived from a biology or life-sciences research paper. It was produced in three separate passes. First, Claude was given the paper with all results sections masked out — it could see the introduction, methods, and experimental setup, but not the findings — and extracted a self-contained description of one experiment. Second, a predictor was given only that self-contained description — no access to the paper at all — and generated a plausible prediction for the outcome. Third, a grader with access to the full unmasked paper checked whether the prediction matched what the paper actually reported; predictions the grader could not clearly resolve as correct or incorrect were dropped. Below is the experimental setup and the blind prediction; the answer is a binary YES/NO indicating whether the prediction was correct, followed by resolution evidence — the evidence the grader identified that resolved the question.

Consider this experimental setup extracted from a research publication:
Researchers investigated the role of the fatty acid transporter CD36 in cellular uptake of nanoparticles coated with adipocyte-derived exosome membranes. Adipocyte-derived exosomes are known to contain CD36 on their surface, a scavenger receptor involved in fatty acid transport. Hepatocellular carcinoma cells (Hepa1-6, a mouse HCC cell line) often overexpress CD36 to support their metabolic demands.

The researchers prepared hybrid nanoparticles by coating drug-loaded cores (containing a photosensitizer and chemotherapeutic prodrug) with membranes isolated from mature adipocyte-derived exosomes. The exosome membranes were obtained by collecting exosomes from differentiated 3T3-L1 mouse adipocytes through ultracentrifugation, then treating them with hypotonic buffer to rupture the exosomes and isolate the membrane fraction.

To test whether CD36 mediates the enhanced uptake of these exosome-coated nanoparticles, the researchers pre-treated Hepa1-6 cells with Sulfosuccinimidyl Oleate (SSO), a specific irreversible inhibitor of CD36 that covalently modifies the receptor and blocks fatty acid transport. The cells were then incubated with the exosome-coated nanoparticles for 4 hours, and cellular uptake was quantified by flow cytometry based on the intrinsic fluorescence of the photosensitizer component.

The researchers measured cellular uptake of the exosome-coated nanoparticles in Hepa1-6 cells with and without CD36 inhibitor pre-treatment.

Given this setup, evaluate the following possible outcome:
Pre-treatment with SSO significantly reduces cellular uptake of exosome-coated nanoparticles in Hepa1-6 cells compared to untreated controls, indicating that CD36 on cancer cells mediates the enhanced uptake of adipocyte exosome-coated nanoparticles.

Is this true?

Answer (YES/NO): NO